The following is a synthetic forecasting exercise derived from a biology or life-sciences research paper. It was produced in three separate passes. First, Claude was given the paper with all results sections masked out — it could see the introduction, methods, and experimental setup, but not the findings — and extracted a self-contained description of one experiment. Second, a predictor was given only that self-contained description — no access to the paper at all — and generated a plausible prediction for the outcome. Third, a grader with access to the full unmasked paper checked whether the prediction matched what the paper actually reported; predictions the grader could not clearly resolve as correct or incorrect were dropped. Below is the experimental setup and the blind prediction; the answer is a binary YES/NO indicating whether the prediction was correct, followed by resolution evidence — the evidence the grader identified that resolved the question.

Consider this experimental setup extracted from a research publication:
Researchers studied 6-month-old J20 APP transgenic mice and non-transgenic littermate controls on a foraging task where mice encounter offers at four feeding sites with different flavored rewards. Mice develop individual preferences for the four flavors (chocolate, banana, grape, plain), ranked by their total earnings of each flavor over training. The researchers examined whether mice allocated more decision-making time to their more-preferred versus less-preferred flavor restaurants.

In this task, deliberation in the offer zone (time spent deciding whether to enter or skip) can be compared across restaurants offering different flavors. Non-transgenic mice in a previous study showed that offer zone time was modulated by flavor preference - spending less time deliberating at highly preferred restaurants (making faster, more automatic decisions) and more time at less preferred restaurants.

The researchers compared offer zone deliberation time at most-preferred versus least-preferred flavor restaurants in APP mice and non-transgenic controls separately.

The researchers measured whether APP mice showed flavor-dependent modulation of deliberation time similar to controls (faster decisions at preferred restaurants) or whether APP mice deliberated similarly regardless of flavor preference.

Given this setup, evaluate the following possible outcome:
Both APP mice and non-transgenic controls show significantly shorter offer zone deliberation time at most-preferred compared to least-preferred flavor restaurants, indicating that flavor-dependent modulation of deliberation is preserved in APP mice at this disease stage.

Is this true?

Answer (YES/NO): NO